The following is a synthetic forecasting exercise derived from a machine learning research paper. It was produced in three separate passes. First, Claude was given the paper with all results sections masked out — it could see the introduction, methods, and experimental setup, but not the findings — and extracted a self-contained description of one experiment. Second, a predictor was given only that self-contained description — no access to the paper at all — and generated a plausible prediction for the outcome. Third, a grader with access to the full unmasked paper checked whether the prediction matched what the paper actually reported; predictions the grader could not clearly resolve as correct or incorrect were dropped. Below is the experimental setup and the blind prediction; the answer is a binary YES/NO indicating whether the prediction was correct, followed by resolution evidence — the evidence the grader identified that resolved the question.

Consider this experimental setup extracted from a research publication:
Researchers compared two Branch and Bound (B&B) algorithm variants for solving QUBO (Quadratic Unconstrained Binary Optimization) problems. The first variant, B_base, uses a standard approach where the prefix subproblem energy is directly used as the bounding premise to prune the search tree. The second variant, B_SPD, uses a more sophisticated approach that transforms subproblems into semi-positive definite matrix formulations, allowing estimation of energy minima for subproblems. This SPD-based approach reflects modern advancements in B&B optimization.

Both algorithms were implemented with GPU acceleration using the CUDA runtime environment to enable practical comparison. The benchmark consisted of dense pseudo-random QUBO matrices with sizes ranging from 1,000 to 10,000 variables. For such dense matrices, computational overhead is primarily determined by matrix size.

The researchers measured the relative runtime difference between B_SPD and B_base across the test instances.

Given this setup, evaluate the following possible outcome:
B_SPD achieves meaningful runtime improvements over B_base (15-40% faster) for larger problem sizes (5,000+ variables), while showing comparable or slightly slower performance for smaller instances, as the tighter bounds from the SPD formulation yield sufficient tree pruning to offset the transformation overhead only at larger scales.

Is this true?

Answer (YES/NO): NO